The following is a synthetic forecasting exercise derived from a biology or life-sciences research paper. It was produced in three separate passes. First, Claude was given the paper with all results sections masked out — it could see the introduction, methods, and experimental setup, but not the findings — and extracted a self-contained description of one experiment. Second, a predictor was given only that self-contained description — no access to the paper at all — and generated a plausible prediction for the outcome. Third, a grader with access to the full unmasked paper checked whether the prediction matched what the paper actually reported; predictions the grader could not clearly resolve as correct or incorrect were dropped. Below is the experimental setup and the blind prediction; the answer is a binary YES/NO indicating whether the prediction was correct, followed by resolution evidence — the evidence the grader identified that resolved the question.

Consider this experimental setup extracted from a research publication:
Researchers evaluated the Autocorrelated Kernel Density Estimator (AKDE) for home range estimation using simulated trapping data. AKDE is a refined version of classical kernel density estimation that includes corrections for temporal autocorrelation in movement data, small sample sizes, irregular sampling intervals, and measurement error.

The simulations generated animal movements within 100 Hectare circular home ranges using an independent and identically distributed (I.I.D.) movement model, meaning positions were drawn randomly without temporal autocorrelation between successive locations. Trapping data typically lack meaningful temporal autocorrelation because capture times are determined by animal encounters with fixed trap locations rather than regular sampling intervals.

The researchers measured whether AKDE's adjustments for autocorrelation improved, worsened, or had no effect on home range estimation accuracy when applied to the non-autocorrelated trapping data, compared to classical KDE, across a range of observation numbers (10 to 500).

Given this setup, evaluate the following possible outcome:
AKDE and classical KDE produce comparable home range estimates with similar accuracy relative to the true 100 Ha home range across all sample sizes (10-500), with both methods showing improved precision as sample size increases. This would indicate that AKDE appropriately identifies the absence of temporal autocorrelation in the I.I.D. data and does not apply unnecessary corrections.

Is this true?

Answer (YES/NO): NO